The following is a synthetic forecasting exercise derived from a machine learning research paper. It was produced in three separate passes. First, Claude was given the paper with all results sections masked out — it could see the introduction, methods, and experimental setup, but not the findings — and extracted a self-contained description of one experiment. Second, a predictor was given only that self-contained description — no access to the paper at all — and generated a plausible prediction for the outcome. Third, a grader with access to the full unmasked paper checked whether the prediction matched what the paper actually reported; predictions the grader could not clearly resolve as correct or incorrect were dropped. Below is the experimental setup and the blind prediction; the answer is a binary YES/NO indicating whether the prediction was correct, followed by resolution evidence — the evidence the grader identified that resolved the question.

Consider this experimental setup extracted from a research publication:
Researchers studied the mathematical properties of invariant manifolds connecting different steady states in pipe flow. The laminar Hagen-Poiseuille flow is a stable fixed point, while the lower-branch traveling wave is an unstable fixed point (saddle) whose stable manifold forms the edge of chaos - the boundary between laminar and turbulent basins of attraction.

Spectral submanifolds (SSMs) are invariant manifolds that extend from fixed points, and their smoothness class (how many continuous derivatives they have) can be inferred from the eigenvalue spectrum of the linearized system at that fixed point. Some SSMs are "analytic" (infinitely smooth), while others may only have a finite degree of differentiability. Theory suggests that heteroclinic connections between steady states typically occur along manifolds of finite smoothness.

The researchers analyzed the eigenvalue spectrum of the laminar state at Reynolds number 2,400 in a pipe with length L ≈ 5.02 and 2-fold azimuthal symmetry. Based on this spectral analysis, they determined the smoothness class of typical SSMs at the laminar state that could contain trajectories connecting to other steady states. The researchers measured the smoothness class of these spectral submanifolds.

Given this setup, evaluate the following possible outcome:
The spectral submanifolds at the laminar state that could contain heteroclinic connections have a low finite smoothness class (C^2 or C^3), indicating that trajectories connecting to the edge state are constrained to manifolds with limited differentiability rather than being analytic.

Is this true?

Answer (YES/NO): NO